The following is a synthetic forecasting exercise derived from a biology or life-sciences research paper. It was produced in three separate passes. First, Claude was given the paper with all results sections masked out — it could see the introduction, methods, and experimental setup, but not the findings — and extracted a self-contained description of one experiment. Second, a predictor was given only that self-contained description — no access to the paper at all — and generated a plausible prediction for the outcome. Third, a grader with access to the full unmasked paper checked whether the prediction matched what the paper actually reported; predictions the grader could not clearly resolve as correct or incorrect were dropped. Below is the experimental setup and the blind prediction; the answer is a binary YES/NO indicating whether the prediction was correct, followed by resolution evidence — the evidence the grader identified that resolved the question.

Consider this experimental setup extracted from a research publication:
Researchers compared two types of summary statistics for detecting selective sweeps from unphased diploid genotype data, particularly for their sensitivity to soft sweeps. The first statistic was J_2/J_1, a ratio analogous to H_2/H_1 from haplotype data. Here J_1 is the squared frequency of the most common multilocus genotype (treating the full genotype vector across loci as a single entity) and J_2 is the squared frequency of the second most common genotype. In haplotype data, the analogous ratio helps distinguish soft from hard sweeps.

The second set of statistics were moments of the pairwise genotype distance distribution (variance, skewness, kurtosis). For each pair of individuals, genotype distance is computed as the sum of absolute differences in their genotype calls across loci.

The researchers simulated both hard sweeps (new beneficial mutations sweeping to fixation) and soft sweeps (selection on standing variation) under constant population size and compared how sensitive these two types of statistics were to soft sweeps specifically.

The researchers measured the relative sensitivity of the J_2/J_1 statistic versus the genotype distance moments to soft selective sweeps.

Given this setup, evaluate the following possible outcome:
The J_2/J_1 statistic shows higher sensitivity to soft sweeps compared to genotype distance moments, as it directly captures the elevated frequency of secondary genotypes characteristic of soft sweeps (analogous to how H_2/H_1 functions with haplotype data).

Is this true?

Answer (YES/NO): NO